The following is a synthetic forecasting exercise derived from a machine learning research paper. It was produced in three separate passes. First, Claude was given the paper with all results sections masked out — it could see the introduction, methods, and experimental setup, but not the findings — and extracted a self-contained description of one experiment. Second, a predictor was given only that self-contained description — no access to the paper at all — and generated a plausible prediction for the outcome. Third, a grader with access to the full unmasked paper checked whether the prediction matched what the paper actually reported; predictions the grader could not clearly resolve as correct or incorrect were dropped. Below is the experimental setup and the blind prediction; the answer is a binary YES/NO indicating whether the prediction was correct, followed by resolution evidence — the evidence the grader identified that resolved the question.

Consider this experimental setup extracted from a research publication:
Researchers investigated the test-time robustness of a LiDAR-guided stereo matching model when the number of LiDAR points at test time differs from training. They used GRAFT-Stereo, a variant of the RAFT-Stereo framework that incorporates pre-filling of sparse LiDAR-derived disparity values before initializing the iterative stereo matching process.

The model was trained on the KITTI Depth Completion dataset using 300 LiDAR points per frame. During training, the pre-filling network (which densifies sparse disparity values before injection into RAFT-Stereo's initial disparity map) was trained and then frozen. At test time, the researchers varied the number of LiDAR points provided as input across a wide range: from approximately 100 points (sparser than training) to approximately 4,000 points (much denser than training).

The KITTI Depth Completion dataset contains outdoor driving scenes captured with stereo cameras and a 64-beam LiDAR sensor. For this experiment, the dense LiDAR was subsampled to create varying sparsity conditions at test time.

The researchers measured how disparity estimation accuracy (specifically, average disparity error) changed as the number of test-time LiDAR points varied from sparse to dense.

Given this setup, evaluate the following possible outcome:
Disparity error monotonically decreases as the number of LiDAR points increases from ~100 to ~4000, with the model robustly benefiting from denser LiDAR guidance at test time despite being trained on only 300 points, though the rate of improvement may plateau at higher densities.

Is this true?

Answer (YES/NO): NO